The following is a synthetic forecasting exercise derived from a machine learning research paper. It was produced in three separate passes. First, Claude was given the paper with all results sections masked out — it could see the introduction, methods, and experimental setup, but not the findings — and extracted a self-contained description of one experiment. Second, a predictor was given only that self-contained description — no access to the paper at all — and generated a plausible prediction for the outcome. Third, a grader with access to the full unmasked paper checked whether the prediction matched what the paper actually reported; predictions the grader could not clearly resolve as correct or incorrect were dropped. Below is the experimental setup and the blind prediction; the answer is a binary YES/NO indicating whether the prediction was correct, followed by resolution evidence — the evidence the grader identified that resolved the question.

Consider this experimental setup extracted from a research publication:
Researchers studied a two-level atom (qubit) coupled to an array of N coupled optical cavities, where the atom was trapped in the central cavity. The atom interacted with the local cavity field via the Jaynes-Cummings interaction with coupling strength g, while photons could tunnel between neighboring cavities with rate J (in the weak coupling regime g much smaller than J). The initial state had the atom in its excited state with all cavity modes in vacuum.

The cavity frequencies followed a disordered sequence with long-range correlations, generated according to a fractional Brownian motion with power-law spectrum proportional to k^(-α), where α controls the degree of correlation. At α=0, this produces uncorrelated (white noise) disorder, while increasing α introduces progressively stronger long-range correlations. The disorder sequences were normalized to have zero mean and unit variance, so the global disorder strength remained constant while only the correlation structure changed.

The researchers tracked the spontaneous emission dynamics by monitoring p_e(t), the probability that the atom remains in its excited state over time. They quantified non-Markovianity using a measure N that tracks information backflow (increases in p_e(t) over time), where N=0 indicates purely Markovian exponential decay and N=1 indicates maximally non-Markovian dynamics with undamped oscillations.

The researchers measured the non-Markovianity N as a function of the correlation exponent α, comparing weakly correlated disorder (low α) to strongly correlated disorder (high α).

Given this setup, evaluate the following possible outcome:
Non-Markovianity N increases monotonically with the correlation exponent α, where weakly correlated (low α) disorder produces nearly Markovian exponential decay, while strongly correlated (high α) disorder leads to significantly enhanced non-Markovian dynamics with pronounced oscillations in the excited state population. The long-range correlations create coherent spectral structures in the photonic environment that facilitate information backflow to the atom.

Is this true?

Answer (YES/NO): NO